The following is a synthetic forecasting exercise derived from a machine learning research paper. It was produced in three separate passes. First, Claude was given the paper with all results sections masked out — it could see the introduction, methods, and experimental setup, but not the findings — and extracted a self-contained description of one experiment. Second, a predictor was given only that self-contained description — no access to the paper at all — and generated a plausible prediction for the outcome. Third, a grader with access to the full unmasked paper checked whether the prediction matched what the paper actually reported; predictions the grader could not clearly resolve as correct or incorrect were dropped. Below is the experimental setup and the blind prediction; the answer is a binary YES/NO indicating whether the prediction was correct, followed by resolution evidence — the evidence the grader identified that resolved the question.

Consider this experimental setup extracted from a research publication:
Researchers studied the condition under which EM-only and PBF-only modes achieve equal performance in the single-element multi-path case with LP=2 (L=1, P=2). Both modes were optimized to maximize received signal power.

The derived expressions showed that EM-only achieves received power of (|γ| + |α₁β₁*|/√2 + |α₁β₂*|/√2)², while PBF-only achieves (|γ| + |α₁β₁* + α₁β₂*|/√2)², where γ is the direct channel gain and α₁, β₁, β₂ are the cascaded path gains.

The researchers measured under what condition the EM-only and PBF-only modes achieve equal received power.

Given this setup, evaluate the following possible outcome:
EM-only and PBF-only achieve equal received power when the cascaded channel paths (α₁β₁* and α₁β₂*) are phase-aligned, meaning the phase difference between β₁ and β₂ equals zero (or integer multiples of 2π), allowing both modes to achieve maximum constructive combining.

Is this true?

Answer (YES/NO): YES